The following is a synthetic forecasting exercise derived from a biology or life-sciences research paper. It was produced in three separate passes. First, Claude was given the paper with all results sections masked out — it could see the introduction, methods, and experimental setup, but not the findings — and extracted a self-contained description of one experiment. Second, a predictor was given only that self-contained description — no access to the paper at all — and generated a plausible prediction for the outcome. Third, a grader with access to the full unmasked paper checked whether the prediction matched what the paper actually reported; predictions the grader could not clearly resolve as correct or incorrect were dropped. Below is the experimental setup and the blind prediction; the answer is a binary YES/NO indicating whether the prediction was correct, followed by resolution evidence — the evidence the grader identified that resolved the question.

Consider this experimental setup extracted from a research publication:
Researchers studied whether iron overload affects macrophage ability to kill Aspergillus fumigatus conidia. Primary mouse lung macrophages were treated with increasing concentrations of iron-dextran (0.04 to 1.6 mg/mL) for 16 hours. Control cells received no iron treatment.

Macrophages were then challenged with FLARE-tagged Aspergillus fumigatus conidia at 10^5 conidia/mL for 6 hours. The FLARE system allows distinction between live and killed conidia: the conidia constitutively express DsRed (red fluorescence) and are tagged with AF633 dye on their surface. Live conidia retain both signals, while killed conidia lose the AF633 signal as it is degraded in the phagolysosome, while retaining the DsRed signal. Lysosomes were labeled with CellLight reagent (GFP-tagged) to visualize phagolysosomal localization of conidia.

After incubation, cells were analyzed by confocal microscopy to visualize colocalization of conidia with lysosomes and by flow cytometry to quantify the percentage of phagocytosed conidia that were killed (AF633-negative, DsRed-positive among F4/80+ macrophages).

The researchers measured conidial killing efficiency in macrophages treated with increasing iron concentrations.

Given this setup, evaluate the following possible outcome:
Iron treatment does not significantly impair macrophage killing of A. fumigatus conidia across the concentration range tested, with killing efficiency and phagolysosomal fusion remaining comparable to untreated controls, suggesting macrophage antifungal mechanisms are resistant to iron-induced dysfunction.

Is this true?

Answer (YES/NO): NO